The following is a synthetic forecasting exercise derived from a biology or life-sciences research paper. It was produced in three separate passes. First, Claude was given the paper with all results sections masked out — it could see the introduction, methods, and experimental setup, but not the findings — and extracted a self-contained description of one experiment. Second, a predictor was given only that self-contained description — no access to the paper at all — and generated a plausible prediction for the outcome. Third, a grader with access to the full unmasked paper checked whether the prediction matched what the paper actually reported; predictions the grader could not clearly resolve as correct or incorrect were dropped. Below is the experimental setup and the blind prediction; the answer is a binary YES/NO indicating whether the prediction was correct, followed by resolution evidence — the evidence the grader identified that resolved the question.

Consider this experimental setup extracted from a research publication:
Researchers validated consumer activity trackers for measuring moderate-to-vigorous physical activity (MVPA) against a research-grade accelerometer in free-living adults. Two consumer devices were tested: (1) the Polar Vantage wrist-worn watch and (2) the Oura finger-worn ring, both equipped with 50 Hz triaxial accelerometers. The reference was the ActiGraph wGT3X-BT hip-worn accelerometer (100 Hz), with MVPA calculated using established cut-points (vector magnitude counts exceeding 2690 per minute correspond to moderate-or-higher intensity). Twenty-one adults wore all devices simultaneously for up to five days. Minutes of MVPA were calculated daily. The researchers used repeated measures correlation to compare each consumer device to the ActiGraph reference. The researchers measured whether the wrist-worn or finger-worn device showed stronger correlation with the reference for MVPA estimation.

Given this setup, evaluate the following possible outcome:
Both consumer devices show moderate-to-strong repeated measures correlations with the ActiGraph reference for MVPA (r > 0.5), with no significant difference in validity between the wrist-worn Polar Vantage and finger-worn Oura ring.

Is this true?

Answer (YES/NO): YES